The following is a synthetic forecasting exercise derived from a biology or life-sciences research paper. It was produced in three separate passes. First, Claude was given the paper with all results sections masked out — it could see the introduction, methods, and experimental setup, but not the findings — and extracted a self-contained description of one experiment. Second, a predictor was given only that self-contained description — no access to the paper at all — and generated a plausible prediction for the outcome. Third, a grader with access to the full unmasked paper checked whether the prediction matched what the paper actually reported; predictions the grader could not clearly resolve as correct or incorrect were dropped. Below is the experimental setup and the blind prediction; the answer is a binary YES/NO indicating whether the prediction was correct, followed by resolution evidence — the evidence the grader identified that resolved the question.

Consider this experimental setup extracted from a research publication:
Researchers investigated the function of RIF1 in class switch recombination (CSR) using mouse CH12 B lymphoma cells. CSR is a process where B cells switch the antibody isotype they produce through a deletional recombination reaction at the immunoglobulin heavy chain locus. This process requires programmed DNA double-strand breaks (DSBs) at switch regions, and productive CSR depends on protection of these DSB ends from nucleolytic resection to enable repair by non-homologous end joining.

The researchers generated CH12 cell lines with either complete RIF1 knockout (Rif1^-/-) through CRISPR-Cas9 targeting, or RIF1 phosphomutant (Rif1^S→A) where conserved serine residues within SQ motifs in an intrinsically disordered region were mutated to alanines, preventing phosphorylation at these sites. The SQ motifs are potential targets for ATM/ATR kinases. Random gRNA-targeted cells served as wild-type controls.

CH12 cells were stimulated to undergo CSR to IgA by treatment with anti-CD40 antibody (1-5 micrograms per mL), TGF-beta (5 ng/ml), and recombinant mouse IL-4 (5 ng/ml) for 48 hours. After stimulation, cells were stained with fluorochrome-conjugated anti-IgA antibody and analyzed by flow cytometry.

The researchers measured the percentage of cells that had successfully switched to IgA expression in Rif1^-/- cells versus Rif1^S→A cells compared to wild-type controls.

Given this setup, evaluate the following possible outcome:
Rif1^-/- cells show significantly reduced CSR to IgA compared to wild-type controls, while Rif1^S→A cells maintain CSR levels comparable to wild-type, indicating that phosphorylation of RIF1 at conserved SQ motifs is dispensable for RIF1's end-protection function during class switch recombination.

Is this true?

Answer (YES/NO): YES